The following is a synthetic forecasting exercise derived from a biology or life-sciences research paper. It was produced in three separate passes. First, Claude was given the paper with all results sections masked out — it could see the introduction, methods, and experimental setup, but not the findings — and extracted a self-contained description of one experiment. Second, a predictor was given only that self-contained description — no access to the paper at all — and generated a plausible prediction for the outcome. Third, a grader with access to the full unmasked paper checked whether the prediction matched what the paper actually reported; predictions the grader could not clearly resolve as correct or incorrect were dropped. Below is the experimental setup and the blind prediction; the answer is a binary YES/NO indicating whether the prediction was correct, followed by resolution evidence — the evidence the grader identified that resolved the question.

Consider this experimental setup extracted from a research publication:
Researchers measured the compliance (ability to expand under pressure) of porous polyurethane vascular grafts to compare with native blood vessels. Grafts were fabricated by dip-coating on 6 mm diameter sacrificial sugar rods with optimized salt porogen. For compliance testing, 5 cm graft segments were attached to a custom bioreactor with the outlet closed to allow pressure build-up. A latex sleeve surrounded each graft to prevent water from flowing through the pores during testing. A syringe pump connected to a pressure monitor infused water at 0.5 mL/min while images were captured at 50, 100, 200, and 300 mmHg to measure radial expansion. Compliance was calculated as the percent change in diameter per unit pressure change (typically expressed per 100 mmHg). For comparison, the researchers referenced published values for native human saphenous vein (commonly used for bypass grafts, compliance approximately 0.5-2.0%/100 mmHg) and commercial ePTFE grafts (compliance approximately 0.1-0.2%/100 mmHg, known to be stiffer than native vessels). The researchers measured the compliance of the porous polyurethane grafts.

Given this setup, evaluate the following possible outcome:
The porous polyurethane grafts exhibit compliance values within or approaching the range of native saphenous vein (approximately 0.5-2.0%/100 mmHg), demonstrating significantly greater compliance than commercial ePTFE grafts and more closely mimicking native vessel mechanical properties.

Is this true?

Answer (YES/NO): NO